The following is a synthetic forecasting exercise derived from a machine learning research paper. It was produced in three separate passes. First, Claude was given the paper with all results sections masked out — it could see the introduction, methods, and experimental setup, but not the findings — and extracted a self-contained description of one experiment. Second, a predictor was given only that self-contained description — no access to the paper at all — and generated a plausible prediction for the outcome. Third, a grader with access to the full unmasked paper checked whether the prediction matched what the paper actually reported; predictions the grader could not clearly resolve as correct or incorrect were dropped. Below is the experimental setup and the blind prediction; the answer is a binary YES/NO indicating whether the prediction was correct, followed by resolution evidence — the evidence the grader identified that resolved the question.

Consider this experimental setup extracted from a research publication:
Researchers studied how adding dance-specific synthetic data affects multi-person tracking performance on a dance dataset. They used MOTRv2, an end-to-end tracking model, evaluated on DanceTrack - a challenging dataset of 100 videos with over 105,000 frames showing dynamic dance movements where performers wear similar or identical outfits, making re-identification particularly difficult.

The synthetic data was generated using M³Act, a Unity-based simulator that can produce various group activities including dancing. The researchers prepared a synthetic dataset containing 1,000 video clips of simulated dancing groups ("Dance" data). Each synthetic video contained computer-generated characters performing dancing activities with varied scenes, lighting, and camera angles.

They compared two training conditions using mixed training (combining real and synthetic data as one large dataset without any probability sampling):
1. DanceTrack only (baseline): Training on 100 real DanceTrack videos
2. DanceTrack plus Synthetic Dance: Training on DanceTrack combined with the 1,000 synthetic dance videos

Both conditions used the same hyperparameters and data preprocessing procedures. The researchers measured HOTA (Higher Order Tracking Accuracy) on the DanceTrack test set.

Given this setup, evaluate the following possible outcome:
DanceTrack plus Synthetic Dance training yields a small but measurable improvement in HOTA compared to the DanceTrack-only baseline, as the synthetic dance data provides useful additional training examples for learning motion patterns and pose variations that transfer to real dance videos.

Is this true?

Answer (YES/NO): NO